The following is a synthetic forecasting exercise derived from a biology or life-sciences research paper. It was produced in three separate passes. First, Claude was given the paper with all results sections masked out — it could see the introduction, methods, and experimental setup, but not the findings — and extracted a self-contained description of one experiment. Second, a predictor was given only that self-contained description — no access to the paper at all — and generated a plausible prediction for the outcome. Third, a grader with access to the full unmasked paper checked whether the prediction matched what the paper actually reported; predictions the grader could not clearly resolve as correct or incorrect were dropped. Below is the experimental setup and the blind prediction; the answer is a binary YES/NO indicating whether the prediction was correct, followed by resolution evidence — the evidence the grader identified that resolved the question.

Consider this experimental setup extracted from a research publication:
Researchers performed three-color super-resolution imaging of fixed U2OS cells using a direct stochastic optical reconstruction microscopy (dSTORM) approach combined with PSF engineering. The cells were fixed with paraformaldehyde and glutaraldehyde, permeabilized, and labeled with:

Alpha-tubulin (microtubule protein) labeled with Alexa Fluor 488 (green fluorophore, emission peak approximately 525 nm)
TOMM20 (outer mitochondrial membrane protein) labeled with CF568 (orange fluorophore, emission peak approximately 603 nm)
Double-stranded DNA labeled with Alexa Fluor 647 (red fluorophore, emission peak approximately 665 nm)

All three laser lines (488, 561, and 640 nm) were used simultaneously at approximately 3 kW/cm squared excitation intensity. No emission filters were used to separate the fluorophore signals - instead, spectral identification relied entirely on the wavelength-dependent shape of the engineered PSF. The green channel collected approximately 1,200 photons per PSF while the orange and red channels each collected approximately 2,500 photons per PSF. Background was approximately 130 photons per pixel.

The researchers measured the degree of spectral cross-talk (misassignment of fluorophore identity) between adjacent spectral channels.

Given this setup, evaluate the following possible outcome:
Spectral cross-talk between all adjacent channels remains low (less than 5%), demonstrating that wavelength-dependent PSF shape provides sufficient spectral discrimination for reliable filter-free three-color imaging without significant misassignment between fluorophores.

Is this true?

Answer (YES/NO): NO